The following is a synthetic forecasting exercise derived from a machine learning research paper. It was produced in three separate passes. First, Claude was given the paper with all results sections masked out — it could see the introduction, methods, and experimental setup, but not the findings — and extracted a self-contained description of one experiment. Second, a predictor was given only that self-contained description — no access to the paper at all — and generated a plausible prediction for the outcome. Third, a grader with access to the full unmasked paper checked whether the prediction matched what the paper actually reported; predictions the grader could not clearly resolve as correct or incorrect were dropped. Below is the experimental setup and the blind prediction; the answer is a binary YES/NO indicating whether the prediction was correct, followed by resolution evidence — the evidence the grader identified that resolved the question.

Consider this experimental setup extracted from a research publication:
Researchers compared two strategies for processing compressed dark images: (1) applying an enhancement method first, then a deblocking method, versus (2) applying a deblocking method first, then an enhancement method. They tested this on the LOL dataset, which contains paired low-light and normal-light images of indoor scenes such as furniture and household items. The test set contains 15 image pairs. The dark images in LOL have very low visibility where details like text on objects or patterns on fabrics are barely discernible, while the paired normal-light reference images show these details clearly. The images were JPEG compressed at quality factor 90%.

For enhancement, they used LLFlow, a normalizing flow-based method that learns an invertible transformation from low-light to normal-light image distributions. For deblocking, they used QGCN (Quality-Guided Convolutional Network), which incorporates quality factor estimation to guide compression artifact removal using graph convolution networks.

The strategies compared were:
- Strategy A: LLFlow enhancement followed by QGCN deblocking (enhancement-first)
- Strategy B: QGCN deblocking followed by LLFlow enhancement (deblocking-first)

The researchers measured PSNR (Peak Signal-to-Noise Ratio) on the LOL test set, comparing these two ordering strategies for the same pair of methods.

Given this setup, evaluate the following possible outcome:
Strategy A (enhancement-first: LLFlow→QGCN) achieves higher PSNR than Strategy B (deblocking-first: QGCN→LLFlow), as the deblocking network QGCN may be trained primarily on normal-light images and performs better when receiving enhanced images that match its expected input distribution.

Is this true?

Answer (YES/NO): NO